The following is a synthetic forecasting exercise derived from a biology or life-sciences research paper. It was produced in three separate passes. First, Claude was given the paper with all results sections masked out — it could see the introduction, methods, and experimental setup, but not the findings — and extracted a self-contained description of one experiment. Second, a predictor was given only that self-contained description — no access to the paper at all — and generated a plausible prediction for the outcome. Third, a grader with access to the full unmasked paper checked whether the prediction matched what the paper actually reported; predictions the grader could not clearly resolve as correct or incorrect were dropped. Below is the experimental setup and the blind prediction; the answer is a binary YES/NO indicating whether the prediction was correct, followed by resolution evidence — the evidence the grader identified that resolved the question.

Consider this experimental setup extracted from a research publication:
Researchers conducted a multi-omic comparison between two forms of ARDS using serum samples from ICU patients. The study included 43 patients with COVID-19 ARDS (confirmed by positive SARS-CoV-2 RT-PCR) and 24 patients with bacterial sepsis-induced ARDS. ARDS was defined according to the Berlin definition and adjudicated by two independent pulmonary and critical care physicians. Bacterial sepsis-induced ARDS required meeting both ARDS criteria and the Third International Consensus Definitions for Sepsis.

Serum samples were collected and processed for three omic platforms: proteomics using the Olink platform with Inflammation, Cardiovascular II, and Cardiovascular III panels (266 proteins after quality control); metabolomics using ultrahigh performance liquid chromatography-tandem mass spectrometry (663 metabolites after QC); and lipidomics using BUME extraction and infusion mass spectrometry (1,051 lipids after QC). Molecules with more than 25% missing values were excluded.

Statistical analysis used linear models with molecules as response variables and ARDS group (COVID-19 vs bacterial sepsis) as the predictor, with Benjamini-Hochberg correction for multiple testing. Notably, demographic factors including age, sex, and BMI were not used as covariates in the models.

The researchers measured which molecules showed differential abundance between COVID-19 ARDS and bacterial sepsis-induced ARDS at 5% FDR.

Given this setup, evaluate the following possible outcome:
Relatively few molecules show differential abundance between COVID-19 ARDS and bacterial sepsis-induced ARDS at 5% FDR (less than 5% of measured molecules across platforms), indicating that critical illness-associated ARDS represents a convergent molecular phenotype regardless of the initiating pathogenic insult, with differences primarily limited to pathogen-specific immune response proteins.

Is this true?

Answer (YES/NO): NO